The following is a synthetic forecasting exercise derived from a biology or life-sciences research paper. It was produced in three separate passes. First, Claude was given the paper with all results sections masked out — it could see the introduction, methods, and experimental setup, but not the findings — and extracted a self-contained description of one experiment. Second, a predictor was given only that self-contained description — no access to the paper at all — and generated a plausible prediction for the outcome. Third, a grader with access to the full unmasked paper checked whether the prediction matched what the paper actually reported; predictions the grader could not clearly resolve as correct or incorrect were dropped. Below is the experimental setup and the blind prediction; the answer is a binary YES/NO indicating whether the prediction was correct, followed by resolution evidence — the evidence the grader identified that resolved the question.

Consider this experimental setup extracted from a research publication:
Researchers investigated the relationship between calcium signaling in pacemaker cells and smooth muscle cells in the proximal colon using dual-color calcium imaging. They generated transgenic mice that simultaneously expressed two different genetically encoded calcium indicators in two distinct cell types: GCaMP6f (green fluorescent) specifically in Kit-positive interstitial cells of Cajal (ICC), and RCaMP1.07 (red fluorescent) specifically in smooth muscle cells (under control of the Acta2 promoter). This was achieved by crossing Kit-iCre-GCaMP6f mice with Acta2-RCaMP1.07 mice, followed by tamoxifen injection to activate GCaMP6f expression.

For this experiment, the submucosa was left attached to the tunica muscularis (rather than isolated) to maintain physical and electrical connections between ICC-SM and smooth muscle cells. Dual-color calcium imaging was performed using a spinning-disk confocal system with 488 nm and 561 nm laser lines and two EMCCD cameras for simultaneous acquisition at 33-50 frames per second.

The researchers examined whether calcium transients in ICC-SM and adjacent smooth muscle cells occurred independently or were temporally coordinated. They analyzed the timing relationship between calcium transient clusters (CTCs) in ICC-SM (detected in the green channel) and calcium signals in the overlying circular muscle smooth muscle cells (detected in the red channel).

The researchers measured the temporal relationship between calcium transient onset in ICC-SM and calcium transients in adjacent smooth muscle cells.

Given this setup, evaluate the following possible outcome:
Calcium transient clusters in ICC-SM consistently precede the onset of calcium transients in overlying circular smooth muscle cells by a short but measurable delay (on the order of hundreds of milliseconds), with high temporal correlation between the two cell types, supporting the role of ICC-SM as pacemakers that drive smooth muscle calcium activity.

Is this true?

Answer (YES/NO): NO